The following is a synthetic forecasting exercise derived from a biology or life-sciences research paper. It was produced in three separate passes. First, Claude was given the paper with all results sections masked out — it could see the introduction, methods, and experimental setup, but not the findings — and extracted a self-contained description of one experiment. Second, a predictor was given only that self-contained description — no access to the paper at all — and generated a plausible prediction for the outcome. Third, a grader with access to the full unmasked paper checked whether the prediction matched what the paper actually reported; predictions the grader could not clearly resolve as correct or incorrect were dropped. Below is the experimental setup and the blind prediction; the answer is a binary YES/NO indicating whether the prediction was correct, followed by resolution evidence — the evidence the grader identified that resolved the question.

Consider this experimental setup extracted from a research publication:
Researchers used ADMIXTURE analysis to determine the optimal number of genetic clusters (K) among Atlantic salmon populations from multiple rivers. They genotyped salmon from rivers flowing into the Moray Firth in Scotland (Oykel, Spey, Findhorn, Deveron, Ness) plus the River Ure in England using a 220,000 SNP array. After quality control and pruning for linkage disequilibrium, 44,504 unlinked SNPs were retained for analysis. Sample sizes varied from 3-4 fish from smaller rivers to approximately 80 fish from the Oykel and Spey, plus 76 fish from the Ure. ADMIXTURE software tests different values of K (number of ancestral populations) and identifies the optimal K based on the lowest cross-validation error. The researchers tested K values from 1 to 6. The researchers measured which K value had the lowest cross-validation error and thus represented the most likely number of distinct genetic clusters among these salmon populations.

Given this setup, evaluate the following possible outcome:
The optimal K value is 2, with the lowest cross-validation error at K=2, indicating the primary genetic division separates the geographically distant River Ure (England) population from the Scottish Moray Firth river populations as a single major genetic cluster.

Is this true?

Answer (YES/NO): NO